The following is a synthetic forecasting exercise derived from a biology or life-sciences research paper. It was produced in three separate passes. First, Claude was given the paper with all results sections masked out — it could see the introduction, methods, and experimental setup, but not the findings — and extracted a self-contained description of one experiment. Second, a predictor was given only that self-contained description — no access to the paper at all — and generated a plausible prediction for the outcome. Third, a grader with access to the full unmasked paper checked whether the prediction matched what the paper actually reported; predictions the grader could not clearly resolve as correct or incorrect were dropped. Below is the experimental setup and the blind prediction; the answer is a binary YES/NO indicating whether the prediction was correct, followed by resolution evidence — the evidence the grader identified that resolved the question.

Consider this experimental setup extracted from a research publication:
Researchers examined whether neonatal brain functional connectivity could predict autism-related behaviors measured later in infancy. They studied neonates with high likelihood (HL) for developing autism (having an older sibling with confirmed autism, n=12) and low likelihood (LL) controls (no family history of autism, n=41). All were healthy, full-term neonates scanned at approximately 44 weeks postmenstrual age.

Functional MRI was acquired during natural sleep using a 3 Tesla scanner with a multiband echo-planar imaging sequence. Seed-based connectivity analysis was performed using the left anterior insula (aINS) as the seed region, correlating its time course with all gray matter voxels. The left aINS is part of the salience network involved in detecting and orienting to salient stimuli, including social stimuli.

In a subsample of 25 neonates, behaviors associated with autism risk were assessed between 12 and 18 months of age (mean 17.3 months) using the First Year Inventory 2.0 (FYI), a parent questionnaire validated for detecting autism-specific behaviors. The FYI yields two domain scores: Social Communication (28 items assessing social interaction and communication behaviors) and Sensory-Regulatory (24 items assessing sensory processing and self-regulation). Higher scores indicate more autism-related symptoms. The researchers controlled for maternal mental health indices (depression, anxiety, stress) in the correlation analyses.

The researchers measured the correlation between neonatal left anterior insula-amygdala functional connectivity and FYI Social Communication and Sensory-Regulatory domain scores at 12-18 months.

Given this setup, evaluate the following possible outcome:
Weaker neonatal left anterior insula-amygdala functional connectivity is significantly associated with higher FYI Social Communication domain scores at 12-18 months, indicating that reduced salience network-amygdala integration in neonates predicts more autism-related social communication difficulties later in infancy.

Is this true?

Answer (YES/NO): YES